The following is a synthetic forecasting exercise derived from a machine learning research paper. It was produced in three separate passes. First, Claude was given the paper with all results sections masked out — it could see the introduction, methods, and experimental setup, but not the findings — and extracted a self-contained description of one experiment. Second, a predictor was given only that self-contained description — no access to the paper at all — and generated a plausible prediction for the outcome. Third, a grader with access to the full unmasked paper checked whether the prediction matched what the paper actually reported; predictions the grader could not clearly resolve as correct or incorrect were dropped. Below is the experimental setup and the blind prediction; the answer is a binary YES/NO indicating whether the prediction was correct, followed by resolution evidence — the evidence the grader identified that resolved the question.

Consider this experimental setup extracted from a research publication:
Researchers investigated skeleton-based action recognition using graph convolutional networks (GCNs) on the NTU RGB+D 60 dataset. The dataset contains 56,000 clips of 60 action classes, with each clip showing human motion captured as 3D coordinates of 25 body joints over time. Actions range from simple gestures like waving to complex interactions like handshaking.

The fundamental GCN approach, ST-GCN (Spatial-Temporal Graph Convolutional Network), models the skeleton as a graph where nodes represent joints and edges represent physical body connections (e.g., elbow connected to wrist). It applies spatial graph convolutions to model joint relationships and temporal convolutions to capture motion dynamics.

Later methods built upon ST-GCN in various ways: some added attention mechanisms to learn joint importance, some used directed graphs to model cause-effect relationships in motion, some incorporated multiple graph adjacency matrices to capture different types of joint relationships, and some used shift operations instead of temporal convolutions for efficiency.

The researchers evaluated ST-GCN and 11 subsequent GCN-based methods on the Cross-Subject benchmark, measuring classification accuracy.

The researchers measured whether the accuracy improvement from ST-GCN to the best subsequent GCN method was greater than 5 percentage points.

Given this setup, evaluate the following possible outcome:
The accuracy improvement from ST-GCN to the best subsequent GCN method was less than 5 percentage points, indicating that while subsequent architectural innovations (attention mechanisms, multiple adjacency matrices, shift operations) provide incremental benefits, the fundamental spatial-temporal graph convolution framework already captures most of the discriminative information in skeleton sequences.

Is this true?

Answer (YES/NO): NO